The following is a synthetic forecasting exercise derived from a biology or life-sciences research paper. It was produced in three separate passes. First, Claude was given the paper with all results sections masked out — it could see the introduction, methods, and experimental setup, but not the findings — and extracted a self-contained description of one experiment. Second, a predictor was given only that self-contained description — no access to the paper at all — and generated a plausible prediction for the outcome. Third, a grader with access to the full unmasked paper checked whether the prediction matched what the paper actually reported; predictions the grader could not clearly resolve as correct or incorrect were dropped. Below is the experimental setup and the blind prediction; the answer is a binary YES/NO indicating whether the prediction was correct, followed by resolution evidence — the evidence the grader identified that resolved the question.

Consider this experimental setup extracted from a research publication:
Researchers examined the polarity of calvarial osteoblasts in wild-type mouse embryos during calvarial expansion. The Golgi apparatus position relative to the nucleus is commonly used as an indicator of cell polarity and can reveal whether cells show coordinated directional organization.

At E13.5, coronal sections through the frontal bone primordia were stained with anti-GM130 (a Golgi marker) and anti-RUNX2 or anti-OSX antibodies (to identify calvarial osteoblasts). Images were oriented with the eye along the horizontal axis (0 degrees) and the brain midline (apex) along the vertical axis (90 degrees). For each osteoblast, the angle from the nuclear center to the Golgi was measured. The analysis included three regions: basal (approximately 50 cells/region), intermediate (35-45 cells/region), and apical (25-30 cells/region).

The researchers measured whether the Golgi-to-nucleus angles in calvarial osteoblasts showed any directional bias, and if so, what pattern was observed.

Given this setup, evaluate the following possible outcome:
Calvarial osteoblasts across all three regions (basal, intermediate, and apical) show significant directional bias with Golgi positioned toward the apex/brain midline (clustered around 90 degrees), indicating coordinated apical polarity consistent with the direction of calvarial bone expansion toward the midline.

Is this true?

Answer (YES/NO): NO